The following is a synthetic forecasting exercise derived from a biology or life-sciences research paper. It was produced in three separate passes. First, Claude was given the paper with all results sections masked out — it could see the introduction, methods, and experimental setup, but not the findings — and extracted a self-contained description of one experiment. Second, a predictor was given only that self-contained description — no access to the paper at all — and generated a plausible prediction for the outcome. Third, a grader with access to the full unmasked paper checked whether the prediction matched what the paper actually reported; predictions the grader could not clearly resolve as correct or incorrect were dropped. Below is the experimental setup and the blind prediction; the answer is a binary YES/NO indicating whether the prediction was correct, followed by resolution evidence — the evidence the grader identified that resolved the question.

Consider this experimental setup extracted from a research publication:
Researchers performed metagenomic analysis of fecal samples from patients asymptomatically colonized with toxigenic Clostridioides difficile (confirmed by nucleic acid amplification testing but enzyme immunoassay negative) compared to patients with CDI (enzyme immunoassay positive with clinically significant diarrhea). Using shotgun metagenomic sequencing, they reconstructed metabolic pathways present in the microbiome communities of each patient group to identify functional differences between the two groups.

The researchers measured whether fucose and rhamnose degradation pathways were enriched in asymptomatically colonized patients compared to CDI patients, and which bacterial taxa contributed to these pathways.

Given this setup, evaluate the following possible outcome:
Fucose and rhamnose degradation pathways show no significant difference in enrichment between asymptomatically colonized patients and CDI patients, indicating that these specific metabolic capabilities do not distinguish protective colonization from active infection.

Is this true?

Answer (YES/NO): NO